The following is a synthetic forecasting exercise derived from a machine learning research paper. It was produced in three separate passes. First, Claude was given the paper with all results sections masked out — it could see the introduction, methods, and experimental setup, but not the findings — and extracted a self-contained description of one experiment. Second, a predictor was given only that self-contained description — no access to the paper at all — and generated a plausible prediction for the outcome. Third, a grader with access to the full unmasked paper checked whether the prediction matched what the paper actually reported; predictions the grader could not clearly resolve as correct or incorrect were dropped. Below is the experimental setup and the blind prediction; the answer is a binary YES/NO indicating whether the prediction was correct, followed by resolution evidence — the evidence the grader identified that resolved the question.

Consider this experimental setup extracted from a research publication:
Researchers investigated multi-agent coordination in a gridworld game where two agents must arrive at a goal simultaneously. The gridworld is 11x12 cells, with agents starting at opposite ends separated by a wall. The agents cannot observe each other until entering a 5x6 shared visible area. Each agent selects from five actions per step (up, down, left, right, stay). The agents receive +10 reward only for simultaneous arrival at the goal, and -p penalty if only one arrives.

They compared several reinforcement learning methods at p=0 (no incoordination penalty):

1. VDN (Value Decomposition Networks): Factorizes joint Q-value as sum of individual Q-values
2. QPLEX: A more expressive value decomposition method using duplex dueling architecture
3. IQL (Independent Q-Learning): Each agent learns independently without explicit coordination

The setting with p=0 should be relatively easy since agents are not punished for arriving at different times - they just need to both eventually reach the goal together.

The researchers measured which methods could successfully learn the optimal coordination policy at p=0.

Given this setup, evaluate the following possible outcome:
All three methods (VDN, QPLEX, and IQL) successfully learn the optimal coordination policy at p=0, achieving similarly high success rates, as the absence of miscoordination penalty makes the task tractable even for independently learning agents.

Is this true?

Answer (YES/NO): NO